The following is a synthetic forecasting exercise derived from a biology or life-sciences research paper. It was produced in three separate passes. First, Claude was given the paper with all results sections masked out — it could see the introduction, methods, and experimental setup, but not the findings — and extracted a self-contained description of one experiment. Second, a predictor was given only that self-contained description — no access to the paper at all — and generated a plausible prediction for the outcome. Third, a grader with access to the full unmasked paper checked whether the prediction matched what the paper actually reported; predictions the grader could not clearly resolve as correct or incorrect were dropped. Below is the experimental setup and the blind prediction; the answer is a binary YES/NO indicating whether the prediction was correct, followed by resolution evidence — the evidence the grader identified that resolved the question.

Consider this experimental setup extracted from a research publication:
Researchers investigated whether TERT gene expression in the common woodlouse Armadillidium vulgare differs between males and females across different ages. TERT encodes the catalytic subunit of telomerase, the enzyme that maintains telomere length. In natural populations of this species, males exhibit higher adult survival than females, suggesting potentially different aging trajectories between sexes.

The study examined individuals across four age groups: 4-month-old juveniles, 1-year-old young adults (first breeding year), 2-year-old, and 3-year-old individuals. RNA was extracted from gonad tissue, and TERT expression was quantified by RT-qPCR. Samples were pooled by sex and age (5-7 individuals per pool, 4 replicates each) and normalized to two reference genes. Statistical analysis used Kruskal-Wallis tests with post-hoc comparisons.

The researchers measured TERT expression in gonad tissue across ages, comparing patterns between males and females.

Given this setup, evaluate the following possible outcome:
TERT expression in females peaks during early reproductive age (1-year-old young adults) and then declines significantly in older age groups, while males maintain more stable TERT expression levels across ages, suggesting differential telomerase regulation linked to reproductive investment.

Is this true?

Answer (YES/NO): NO